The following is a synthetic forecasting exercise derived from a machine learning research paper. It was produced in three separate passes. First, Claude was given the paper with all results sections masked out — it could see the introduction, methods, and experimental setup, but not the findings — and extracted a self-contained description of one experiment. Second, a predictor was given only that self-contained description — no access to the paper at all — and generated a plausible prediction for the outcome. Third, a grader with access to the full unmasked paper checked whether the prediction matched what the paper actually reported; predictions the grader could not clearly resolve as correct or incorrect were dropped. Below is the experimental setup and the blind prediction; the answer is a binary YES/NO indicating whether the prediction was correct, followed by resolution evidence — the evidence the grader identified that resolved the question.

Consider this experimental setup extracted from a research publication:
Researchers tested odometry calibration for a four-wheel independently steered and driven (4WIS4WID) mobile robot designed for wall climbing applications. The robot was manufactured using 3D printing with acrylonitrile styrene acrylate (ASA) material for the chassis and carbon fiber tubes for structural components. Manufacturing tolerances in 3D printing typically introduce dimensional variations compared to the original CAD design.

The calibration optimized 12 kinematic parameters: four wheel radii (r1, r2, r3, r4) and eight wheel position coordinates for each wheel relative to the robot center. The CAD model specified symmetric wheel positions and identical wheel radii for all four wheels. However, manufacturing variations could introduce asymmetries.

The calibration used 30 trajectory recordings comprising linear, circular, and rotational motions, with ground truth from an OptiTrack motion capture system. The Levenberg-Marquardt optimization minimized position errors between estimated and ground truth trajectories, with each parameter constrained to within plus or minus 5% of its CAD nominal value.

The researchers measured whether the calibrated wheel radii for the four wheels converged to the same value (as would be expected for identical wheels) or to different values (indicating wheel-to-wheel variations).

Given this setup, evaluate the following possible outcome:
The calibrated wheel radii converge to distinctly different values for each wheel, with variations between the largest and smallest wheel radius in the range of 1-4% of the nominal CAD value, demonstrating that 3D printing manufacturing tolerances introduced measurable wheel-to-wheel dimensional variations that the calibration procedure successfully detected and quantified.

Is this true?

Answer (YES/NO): YES